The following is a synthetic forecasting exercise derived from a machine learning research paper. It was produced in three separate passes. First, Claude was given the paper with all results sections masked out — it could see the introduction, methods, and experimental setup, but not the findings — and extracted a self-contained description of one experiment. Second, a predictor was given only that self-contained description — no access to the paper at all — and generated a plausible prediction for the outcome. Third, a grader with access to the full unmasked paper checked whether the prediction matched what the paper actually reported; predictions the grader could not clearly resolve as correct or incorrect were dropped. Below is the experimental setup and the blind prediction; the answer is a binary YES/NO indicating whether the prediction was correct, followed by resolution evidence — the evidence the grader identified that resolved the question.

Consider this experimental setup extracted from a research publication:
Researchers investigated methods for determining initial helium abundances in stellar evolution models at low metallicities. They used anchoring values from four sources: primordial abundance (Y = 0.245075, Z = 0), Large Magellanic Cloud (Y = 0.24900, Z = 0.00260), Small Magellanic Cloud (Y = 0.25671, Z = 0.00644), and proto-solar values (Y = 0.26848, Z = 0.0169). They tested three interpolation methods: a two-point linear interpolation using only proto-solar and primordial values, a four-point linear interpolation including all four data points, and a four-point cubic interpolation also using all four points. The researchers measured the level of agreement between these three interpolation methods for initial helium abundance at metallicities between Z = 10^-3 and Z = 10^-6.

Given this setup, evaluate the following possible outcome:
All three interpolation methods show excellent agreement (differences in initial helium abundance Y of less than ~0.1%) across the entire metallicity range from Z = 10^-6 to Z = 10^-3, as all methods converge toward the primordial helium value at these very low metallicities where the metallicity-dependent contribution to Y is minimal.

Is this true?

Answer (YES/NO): YES